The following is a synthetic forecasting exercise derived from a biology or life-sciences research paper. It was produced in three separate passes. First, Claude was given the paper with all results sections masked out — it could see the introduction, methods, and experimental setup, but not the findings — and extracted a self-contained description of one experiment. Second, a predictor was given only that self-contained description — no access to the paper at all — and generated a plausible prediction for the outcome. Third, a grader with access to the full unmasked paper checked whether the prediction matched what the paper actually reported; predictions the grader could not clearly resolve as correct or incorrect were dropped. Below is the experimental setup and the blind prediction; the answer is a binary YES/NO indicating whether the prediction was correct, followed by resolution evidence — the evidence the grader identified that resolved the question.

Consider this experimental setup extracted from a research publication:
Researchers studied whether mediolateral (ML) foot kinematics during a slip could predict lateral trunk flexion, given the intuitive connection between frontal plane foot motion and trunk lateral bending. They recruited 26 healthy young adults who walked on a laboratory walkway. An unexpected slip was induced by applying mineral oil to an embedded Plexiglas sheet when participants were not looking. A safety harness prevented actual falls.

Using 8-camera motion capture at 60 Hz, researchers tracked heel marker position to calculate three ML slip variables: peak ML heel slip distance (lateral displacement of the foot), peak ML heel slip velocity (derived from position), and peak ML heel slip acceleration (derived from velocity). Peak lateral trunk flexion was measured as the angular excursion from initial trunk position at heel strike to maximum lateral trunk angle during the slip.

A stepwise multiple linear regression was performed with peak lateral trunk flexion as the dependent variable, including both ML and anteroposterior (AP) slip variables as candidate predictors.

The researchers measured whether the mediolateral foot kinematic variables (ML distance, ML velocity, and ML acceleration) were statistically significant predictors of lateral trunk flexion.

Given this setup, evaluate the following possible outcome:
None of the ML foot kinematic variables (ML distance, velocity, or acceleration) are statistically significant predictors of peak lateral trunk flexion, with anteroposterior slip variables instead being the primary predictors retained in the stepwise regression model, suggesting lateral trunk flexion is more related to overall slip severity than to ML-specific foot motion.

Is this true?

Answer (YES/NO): YES